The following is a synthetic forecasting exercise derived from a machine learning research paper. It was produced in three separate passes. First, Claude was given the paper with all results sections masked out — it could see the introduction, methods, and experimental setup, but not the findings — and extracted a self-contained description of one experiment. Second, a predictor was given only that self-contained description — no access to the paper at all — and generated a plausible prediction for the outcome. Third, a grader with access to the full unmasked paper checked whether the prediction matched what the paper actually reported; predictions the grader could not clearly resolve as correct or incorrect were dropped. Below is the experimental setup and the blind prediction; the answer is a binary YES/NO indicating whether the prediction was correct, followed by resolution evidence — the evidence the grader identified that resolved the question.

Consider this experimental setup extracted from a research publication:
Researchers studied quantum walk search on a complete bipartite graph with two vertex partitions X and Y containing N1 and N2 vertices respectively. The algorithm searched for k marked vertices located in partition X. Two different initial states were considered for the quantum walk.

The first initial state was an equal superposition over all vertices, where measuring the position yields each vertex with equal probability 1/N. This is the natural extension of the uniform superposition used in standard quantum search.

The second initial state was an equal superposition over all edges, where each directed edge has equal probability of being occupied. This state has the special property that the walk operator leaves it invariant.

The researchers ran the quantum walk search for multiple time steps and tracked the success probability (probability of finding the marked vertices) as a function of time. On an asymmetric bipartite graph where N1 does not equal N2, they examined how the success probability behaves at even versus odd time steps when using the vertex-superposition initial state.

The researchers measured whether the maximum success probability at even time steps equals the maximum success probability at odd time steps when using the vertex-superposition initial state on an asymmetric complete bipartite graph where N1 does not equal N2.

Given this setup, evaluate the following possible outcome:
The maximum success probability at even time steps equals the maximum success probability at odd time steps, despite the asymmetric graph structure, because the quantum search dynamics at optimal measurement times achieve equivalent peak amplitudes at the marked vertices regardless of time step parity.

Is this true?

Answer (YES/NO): NO